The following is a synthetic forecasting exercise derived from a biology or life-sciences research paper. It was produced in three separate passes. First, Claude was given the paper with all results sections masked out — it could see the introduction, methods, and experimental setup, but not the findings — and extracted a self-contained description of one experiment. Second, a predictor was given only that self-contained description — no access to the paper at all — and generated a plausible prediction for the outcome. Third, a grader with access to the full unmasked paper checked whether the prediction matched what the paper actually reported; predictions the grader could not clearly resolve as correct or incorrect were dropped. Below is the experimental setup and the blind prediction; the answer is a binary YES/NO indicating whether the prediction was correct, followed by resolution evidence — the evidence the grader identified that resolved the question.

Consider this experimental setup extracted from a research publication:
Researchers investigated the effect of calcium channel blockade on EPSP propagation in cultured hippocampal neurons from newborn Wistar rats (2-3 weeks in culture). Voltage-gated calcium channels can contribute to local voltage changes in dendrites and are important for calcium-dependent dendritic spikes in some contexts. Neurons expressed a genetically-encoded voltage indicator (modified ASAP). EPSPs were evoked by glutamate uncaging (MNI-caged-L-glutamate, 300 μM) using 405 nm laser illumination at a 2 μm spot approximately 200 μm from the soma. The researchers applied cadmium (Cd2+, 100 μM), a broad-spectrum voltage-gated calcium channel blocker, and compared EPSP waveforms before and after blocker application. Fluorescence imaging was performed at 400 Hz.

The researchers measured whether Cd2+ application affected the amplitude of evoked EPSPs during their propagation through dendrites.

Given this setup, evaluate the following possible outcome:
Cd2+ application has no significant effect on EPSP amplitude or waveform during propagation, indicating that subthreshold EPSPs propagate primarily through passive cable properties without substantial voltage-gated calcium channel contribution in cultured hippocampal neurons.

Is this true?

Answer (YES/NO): NO